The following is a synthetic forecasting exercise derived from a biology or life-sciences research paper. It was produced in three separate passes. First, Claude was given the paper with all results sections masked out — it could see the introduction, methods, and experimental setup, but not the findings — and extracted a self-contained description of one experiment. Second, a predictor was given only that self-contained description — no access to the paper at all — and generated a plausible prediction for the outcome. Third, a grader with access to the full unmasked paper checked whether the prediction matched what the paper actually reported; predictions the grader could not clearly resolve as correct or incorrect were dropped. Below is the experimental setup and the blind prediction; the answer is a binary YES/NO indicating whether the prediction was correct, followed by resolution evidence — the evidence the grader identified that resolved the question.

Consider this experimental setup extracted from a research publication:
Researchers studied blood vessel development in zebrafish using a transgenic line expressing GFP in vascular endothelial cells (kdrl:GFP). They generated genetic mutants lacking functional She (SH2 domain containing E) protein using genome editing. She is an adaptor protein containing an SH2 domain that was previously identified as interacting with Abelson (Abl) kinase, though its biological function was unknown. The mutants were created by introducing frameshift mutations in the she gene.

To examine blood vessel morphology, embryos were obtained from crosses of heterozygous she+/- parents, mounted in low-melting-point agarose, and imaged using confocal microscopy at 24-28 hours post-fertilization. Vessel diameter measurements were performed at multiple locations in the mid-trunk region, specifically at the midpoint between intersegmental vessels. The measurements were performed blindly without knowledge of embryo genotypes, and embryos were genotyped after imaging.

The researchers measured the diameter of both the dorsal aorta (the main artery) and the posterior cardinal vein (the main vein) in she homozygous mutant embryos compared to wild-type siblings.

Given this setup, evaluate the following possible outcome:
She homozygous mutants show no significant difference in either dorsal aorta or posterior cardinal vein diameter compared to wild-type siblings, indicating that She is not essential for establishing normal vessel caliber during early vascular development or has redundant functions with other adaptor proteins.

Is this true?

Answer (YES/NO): NO